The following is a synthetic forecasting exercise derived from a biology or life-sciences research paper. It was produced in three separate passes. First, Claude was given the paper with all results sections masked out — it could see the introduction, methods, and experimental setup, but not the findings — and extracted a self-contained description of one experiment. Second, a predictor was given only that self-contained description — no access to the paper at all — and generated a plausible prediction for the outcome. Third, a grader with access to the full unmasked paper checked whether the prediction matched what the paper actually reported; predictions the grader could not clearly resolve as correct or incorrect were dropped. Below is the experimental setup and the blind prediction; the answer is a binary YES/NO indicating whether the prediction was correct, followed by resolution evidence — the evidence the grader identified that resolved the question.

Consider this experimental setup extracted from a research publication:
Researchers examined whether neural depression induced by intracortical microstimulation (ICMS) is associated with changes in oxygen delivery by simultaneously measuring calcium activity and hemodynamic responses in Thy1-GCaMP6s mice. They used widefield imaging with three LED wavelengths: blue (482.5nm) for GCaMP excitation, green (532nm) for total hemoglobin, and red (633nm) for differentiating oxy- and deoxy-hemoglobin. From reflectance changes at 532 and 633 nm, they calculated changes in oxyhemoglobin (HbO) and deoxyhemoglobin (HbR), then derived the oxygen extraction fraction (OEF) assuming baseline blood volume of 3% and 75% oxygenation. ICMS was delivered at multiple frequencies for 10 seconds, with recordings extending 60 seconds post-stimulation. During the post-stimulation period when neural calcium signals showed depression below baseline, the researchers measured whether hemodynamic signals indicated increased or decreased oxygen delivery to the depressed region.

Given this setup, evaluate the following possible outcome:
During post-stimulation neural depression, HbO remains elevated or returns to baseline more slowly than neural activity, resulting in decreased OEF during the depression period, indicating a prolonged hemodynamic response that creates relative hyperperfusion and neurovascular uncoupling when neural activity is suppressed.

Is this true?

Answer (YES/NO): YES